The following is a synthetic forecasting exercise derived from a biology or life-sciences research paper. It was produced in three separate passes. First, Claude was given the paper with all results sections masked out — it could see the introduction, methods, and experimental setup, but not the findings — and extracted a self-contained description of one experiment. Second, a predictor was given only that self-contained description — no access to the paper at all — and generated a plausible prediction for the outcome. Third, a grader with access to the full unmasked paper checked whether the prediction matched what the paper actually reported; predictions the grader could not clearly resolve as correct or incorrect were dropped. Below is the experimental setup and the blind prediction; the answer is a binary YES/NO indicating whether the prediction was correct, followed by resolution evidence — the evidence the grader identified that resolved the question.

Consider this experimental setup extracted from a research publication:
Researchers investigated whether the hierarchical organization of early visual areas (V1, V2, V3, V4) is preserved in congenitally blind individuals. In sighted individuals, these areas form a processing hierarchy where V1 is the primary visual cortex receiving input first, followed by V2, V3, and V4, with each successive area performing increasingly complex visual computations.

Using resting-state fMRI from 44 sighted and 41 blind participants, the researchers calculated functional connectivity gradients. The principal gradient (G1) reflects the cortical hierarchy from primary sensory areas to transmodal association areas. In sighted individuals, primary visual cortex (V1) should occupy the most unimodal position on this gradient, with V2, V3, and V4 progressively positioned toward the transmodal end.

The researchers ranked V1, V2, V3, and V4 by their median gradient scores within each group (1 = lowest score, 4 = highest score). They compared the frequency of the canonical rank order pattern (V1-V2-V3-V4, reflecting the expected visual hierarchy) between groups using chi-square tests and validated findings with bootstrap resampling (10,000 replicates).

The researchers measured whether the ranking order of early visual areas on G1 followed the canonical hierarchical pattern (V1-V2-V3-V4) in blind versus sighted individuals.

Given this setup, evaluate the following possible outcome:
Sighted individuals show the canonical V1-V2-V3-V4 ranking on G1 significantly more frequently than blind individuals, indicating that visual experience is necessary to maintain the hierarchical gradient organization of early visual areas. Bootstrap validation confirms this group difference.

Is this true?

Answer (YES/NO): YES